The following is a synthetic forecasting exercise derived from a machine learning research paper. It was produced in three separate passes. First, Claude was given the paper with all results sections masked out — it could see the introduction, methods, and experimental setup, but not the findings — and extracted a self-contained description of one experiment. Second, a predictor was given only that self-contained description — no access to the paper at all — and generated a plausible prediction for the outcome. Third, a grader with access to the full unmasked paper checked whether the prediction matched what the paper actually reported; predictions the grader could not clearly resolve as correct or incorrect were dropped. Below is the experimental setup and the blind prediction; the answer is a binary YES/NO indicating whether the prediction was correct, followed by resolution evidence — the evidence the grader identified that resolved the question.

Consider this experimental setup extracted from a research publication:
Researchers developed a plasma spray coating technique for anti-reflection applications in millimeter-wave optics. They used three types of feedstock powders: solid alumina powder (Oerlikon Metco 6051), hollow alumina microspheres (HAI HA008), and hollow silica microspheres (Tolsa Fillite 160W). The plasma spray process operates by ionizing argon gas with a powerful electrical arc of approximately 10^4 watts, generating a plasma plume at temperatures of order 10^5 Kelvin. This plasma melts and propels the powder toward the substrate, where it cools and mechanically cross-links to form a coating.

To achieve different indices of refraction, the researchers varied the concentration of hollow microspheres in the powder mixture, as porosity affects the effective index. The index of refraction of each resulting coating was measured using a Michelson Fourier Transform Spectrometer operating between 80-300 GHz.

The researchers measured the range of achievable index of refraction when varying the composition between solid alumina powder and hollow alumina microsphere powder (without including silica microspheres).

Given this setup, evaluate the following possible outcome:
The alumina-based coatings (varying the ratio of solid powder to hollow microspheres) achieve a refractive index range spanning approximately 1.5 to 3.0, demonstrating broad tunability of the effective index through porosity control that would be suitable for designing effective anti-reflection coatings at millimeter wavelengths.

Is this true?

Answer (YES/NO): NO